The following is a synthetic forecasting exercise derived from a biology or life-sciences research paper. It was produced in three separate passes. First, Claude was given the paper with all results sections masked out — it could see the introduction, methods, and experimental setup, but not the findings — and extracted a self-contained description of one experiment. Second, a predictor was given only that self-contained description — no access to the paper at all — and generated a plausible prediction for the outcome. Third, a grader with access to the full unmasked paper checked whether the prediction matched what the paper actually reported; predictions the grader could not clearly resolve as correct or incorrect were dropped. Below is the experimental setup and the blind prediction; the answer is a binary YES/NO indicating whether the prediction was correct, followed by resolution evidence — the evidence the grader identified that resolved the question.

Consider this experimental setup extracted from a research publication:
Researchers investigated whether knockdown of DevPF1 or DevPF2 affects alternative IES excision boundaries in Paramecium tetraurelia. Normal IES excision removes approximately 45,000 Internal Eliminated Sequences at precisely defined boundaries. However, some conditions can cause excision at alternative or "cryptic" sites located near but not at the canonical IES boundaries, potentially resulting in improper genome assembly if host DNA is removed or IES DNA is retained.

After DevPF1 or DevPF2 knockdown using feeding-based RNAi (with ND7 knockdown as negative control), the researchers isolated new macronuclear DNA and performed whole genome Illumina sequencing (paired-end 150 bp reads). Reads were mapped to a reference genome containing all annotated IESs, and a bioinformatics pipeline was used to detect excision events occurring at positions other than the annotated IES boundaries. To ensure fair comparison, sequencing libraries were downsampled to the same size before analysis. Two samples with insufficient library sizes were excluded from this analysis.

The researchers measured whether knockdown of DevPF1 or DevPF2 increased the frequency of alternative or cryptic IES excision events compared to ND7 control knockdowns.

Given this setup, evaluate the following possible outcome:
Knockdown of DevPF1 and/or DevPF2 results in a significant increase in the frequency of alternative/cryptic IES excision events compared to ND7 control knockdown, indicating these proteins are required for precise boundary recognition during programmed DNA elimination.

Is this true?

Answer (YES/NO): NO